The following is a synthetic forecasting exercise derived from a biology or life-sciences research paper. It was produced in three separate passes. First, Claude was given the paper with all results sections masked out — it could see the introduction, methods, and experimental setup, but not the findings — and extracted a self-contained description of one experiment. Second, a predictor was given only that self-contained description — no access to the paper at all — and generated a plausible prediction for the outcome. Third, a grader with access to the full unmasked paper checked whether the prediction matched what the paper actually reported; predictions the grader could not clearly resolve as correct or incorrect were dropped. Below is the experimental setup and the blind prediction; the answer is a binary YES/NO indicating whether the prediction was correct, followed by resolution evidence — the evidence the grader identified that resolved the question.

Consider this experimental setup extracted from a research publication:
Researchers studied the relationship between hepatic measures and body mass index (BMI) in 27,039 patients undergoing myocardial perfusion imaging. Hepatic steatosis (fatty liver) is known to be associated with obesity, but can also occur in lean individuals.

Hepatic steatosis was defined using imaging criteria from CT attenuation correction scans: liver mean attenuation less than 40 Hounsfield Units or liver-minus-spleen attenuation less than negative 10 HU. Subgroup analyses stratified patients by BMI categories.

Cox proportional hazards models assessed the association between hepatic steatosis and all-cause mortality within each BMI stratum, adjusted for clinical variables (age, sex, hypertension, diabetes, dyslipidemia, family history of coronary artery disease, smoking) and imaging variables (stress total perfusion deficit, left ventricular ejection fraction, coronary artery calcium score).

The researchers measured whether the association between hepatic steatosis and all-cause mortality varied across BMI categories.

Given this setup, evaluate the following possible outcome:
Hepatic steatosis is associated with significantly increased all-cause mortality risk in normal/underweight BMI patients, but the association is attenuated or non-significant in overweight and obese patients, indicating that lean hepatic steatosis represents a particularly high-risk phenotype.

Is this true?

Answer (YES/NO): NO